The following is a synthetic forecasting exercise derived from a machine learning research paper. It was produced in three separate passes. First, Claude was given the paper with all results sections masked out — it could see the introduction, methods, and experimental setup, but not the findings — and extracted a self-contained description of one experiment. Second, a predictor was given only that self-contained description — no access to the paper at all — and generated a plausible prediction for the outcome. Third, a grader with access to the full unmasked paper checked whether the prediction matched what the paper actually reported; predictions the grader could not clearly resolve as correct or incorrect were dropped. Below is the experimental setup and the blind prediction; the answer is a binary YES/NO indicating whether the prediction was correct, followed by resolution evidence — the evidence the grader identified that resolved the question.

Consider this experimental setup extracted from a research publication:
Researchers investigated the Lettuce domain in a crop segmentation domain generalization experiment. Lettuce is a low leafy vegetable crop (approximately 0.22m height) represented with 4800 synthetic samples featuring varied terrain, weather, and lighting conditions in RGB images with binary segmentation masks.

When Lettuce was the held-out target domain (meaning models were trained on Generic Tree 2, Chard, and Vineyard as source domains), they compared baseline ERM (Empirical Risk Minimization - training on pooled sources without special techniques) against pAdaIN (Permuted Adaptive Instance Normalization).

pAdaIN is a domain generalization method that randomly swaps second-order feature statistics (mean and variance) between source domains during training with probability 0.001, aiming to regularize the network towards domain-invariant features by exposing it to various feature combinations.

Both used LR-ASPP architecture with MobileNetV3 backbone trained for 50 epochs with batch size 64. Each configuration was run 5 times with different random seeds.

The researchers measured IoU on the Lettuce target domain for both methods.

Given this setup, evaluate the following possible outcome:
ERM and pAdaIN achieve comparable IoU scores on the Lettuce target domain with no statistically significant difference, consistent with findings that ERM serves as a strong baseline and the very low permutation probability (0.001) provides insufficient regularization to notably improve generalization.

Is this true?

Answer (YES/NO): NO